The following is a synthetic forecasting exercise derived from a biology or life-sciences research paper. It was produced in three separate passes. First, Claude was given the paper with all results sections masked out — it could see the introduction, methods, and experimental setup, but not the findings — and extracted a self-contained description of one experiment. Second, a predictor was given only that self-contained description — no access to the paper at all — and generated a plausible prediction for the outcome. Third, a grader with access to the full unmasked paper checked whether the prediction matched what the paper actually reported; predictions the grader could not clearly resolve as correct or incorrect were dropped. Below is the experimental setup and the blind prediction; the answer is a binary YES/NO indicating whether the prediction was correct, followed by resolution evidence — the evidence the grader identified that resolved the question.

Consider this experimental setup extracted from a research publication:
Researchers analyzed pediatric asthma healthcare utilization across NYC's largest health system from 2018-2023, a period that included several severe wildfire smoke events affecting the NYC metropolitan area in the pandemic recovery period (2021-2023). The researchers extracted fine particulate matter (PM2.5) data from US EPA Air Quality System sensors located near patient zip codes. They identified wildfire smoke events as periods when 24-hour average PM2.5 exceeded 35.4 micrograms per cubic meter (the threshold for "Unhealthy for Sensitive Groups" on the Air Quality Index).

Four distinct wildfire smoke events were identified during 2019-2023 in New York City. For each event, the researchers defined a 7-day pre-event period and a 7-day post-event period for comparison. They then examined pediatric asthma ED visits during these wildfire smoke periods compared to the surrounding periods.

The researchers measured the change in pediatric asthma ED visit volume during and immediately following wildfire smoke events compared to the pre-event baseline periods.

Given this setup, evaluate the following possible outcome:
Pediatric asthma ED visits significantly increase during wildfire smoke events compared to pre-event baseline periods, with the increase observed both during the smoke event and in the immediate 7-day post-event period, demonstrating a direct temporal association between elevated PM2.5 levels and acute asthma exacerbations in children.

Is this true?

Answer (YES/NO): NO